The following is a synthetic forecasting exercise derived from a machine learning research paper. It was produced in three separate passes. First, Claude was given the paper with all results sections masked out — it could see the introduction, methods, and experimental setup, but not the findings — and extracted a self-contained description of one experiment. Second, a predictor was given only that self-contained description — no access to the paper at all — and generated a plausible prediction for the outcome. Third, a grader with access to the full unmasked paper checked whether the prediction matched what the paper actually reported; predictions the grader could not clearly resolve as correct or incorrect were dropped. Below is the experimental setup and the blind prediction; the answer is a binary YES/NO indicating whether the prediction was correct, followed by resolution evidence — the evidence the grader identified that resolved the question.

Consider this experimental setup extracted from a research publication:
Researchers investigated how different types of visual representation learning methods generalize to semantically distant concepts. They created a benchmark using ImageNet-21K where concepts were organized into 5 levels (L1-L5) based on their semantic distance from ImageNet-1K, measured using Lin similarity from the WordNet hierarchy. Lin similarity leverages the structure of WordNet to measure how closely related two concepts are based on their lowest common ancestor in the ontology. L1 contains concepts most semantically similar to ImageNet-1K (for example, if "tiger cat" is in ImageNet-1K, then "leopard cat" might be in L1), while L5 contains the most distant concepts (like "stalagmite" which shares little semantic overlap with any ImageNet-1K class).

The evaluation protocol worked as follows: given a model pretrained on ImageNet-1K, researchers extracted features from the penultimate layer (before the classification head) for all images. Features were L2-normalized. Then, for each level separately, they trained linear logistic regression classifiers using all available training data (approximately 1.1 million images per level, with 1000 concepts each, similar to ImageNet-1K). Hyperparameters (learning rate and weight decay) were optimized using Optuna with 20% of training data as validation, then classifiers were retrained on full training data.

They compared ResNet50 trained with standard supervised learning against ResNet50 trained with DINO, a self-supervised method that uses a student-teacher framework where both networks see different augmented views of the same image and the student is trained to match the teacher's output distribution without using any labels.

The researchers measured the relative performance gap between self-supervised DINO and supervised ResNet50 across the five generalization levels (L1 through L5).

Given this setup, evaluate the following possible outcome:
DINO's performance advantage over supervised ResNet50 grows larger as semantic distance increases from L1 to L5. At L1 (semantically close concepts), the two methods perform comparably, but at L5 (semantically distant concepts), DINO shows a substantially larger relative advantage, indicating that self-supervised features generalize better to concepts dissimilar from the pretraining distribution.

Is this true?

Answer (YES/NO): NO